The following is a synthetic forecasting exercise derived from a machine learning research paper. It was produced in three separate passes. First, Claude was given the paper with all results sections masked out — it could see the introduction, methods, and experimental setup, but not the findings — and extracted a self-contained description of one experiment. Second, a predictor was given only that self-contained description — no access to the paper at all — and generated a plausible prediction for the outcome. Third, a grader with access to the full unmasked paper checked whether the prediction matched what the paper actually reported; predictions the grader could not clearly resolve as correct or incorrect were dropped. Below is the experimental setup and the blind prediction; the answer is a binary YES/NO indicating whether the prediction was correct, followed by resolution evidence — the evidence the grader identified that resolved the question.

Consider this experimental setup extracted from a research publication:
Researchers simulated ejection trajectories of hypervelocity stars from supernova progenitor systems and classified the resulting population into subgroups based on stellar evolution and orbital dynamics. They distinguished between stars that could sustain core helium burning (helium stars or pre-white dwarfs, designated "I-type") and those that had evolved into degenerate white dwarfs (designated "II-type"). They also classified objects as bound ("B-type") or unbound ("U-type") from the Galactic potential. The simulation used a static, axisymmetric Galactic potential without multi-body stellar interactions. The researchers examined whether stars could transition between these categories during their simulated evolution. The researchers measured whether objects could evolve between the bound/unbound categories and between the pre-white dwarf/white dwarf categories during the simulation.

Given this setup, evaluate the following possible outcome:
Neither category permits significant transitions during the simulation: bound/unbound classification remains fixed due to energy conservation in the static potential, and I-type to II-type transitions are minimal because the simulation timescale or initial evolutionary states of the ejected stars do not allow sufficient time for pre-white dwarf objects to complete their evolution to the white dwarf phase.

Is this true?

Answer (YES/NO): NO